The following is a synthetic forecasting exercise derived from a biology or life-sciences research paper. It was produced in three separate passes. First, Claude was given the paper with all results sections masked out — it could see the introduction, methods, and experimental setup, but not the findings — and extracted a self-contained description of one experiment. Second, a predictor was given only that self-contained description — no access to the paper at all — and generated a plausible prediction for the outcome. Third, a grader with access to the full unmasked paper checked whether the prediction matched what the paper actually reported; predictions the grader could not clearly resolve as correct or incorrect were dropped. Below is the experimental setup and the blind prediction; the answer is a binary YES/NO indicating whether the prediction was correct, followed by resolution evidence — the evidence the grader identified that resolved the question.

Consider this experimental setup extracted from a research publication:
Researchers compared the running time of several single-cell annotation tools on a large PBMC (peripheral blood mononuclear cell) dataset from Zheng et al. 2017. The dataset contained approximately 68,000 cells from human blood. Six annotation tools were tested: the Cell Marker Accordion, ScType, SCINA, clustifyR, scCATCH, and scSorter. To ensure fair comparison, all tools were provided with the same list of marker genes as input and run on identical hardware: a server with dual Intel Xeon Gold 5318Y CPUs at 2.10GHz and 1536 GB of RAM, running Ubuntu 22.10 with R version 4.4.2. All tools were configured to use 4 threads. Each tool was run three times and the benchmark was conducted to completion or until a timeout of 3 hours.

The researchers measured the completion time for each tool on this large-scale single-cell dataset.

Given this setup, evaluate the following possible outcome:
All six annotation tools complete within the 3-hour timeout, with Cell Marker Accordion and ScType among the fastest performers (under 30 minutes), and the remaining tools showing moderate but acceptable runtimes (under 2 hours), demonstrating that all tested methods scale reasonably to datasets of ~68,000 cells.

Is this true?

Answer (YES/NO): NO